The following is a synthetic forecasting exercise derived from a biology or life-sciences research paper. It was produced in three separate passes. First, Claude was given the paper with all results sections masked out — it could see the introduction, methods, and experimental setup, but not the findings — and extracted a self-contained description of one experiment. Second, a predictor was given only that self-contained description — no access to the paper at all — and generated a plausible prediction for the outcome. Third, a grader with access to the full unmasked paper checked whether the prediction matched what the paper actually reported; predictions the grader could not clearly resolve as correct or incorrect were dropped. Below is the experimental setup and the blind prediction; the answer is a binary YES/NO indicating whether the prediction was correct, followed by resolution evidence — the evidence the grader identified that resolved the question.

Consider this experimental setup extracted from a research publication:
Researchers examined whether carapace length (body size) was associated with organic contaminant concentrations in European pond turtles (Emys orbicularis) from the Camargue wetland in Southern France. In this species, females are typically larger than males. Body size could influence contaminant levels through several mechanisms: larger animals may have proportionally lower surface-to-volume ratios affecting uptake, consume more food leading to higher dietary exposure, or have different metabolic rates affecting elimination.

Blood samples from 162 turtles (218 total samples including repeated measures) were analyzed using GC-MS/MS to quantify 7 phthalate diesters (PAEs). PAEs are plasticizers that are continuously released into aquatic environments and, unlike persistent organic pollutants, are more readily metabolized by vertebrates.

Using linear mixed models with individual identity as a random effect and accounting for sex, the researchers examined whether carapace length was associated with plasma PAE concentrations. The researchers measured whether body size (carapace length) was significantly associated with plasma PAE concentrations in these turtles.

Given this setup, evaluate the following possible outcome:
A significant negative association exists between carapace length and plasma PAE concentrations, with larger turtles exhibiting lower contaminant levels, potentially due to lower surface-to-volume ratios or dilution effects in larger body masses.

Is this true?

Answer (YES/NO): NO